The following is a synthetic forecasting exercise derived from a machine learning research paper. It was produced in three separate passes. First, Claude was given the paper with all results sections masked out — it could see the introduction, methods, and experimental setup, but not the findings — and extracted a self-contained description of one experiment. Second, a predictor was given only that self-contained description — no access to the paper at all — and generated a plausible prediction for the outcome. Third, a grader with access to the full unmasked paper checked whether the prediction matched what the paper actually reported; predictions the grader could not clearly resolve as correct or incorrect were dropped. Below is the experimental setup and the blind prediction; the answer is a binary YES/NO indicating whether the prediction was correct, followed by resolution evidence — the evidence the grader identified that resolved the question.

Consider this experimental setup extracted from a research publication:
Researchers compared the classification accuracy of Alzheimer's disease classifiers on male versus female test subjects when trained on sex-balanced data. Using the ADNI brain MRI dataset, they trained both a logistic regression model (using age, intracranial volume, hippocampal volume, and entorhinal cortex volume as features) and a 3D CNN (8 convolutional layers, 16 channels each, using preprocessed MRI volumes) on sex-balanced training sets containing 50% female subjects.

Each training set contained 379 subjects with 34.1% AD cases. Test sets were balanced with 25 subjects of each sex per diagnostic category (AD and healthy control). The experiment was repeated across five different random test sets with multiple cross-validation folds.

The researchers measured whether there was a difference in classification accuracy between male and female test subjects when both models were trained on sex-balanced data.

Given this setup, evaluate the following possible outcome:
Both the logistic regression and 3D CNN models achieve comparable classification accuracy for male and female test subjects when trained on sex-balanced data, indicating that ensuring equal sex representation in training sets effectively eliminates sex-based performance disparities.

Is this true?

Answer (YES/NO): NO